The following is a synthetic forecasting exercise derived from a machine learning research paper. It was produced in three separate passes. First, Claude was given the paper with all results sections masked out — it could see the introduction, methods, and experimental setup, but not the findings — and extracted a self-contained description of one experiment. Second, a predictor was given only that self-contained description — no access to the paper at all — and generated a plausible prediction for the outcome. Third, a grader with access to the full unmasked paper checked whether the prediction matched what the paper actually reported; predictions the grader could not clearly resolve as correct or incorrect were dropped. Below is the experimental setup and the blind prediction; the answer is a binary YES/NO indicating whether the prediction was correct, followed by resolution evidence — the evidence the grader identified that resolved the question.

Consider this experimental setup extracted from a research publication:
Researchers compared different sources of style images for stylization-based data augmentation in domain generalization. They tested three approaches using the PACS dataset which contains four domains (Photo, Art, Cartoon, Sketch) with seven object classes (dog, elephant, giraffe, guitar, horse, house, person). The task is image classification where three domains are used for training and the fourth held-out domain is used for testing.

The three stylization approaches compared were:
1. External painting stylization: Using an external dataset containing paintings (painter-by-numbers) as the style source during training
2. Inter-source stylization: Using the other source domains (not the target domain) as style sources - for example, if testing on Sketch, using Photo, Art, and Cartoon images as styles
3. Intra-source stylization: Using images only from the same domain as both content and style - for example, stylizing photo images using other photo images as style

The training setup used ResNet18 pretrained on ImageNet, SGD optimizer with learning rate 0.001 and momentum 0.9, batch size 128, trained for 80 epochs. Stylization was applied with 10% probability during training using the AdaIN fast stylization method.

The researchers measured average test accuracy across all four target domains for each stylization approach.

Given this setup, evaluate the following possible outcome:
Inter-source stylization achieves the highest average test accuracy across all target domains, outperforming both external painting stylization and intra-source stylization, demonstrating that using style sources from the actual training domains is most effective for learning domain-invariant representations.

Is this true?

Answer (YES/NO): NO